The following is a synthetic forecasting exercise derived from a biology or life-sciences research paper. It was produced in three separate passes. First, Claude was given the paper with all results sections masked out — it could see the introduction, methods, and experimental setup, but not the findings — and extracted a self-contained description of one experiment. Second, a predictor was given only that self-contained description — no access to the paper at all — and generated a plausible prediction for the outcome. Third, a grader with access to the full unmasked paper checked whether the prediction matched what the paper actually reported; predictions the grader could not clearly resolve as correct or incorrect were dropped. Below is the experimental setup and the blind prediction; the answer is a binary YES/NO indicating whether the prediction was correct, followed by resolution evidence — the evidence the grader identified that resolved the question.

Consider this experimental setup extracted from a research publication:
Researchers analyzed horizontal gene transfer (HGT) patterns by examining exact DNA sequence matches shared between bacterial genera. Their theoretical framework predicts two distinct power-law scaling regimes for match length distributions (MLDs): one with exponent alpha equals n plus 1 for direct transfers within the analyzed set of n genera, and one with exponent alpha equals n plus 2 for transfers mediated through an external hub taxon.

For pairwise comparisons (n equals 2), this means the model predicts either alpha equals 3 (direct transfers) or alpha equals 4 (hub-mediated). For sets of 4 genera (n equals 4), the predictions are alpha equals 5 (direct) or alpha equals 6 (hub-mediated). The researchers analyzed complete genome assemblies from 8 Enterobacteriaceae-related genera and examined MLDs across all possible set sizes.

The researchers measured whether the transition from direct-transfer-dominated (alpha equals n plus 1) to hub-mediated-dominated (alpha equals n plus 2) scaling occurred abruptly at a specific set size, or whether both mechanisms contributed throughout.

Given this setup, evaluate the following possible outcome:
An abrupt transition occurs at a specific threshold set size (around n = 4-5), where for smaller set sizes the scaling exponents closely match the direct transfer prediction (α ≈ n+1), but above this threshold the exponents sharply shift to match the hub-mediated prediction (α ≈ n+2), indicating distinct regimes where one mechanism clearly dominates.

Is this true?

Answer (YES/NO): NO